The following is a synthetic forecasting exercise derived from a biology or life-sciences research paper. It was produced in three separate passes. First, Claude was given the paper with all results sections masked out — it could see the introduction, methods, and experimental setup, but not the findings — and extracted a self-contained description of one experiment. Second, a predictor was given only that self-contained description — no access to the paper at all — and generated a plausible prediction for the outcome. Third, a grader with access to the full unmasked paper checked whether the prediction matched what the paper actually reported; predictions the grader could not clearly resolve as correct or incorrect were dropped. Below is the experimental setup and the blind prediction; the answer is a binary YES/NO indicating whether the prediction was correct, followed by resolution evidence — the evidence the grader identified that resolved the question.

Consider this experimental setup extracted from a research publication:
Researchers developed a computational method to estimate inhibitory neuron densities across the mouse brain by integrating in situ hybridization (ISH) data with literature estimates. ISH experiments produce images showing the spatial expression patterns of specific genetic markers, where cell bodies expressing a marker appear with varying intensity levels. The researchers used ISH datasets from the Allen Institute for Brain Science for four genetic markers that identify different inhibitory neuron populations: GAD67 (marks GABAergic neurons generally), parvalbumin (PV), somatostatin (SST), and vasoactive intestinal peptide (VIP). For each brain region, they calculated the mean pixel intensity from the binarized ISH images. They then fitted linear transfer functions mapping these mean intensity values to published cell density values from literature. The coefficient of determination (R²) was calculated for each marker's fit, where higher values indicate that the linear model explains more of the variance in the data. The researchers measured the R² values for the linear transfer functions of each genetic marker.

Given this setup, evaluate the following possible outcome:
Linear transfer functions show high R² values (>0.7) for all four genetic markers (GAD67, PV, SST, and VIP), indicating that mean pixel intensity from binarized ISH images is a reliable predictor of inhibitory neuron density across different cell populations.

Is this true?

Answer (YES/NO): NO